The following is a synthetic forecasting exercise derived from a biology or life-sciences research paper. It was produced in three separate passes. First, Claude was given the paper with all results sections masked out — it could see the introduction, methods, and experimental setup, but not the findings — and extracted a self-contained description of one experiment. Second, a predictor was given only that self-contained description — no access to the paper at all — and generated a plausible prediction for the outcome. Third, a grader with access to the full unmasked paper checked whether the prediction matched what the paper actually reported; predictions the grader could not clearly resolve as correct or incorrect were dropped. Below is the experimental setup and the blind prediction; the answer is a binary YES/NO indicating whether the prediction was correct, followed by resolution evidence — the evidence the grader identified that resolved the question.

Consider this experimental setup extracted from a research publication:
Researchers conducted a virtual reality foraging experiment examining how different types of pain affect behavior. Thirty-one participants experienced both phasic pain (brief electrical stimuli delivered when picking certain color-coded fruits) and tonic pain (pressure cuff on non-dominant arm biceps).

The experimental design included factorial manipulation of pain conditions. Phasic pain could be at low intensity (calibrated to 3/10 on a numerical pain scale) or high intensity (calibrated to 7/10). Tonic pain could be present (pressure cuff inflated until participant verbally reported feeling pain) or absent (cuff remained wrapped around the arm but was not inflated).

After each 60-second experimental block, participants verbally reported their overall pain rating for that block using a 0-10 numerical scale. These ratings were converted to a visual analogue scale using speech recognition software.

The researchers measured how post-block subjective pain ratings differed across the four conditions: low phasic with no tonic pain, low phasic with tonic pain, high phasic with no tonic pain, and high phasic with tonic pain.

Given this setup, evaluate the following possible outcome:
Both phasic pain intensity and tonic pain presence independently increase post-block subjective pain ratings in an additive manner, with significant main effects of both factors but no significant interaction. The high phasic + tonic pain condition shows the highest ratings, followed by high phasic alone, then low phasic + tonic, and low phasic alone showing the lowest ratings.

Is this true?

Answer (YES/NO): NO